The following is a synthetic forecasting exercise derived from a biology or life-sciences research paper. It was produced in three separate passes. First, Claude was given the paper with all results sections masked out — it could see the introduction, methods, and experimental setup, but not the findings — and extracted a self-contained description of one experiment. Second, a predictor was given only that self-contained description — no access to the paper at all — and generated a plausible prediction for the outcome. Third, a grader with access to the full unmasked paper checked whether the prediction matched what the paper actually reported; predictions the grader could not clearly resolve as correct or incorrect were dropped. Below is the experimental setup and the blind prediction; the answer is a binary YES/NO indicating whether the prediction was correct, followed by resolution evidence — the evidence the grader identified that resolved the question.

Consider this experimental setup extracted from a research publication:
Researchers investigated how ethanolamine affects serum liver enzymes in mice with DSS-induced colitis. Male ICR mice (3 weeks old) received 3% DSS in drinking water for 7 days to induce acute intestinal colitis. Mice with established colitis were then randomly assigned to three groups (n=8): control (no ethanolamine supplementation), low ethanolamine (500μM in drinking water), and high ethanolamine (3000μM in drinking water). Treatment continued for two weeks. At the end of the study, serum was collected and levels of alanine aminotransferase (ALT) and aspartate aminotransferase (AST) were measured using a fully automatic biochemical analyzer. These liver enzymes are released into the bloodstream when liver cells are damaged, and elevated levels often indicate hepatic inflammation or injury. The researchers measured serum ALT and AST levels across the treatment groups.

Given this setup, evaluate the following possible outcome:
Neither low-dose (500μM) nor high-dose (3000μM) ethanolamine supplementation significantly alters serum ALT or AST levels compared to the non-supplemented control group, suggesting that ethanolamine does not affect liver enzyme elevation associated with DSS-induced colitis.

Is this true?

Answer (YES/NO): NO